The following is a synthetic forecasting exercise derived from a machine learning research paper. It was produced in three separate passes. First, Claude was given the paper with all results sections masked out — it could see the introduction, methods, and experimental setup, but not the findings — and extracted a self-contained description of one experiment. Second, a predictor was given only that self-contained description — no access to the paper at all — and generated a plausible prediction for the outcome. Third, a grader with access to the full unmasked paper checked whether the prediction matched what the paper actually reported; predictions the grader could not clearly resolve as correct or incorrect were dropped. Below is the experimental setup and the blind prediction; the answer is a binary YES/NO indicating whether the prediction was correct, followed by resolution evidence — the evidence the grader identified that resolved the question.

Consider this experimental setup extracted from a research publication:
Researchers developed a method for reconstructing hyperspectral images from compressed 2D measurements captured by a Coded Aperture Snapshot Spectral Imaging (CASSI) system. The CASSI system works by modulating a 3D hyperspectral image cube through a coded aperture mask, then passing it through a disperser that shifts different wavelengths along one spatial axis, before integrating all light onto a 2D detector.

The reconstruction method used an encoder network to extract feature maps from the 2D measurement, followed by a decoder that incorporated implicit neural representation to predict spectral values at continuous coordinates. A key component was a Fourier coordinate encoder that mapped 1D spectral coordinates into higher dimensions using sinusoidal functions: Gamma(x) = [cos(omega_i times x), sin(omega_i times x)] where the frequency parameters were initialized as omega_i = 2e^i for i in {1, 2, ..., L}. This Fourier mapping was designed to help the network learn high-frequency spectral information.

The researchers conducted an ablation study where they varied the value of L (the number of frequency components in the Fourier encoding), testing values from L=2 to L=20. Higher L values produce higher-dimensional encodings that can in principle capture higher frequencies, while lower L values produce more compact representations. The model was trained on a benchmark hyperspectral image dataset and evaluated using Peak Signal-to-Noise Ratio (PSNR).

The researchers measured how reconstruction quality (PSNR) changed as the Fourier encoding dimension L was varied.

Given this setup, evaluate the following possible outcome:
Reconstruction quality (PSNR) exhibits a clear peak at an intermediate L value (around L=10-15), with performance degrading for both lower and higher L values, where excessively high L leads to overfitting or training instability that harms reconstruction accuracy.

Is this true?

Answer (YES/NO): NO